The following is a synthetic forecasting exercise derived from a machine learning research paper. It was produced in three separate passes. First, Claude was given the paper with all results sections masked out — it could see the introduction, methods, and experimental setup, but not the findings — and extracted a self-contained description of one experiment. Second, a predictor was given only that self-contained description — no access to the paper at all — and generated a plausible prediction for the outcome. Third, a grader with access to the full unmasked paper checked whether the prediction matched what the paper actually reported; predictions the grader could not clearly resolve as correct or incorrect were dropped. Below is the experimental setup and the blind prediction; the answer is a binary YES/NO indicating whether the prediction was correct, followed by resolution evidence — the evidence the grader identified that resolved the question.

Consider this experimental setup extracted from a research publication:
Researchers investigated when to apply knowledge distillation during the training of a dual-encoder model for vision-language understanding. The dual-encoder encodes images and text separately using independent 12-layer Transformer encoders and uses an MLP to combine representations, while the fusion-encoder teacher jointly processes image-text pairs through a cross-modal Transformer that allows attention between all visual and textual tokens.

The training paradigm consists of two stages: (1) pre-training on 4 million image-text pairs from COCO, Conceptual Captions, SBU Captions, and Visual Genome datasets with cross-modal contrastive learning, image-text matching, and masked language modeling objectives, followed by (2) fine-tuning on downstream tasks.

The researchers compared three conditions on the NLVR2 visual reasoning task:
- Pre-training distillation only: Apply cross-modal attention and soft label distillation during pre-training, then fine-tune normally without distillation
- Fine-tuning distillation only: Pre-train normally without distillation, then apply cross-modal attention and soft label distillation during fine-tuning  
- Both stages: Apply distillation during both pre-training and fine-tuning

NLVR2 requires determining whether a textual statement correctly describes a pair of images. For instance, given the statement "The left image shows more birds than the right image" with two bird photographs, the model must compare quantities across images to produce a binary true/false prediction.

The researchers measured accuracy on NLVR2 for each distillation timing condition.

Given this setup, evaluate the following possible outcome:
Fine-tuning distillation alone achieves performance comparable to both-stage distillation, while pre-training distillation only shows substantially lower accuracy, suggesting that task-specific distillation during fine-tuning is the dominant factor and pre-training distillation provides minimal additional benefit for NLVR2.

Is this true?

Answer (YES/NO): NO